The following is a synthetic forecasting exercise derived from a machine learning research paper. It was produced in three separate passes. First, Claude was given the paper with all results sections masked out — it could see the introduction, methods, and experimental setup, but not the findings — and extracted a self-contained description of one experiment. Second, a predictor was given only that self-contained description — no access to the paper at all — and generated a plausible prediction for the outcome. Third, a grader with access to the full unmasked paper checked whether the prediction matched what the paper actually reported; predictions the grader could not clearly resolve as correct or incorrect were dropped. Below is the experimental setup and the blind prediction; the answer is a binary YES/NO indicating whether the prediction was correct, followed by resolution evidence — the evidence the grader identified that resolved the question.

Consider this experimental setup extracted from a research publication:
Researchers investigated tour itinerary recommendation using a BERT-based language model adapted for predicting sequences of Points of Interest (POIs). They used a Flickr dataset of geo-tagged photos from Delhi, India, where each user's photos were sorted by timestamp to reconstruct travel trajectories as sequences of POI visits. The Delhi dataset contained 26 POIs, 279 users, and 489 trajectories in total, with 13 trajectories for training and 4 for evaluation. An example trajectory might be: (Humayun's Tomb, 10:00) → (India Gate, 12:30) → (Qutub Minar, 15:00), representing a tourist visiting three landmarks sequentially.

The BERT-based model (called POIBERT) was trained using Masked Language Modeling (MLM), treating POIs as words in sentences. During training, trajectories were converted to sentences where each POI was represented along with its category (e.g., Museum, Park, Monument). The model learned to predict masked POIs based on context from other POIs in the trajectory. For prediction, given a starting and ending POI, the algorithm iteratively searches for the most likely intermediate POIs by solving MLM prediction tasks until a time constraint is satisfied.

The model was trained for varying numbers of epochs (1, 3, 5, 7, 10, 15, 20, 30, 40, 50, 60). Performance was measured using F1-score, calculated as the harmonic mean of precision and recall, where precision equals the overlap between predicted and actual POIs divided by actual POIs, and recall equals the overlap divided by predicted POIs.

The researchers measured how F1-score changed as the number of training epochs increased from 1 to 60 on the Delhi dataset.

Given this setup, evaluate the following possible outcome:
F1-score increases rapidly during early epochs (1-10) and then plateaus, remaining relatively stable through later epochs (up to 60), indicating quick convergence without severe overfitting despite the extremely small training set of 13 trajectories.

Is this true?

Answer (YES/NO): NO